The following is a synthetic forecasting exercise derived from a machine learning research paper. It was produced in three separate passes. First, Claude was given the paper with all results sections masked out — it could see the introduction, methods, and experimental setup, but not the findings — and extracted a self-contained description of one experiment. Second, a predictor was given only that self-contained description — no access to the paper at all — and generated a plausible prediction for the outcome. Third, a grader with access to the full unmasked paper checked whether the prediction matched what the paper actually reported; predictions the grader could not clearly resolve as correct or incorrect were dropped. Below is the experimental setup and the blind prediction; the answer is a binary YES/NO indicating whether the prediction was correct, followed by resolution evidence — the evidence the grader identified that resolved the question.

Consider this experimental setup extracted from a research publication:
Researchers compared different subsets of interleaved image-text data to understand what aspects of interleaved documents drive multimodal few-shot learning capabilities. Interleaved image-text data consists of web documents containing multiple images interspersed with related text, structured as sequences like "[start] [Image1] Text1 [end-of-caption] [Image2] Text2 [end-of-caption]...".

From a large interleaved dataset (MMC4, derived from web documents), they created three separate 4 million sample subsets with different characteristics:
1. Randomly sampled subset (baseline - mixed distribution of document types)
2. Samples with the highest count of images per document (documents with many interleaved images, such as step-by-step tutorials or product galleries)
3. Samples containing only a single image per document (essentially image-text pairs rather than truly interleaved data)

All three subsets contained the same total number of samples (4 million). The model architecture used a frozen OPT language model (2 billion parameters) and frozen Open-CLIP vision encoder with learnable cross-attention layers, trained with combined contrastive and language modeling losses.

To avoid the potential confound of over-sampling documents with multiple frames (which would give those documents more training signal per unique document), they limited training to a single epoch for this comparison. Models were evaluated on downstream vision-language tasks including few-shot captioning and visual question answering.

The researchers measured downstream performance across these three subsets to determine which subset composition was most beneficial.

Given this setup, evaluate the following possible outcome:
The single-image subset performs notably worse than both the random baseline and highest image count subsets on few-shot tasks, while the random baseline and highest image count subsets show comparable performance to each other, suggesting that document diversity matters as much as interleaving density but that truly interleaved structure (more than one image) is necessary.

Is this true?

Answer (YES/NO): NO